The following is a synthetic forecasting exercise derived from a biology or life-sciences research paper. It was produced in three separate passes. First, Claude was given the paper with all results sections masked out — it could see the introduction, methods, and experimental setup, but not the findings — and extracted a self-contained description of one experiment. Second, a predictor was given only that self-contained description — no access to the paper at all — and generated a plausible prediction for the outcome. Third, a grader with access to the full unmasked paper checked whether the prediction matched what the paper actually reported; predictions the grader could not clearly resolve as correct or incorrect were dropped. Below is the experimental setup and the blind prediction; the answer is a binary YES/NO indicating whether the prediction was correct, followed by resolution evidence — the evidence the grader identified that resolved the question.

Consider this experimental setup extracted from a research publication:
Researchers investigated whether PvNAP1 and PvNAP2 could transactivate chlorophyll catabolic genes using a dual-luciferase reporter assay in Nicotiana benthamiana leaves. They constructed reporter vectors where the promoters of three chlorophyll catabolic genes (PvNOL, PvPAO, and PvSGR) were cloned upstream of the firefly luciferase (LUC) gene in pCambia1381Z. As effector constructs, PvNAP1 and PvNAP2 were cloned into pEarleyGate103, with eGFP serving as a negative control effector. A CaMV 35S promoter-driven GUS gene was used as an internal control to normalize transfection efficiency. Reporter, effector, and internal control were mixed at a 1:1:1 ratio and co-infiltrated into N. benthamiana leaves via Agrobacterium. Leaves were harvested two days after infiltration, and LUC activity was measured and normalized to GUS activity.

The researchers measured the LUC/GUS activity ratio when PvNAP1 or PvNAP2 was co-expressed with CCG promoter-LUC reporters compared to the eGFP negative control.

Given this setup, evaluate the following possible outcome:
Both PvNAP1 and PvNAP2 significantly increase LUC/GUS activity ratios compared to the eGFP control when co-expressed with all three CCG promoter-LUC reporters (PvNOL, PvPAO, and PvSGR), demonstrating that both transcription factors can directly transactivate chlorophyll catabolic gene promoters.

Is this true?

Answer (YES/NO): YES